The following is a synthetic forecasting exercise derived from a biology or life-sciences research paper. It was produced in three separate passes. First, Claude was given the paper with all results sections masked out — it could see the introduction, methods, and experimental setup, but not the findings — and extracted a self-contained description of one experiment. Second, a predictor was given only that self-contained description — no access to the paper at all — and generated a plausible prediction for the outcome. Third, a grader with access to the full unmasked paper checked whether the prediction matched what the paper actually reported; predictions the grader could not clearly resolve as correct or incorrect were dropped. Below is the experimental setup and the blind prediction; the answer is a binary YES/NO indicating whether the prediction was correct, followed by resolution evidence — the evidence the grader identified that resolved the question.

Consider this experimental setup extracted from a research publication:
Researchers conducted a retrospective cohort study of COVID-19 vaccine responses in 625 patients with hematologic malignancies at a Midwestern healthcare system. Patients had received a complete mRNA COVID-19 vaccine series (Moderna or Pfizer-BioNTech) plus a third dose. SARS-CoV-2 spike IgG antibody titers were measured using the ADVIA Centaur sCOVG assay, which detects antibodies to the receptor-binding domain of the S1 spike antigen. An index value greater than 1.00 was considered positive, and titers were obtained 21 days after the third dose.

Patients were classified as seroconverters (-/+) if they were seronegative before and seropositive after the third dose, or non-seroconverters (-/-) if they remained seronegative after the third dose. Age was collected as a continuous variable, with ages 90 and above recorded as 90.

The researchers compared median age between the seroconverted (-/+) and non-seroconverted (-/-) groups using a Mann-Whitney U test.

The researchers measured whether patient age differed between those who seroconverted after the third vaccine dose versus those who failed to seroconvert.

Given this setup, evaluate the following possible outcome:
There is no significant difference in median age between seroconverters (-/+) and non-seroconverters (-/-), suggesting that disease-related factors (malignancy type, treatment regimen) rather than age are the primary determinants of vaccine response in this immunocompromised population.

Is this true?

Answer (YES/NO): YES